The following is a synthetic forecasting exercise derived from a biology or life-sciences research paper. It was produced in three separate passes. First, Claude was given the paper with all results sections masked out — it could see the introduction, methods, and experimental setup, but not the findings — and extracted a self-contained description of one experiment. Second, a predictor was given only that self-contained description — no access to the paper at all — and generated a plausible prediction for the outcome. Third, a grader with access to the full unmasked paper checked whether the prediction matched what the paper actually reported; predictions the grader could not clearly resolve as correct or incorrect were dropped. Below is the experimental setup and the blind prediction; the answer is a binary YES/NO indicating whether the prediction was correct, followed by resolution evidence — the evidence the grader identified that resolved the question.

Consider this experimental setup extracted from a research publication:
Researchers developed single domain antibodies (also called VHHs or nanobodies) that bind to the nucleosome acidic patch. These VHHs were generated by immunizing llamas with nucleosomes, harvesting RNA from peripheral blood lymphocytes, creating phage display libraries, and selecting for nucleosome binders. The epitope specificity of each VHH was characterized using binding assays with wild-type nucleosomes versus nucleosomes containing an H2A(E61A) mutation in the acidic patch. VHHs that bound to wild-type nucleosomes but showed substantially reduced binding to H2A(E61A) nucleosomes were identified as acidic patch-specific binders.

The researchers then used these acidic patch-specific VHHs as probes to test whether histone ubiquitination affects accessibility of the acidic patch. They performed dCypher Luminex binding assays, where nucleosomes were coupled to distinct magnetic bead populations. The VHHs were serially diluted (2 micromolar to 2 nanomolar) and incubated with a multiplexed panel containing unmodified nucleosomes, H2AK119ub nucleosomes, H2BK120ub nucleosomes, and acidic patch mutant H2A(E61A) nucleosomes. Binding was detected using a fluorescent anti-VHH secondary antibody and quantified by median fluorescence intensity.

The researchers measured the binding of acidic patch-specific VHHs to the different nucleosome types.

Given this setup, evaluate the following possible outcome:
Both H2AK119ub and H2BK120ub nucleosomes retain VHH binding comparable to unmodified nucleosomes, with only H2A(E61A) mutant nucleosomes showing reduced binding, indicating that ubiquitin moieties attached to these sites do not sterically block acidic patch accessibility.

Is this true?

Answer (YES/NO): NO